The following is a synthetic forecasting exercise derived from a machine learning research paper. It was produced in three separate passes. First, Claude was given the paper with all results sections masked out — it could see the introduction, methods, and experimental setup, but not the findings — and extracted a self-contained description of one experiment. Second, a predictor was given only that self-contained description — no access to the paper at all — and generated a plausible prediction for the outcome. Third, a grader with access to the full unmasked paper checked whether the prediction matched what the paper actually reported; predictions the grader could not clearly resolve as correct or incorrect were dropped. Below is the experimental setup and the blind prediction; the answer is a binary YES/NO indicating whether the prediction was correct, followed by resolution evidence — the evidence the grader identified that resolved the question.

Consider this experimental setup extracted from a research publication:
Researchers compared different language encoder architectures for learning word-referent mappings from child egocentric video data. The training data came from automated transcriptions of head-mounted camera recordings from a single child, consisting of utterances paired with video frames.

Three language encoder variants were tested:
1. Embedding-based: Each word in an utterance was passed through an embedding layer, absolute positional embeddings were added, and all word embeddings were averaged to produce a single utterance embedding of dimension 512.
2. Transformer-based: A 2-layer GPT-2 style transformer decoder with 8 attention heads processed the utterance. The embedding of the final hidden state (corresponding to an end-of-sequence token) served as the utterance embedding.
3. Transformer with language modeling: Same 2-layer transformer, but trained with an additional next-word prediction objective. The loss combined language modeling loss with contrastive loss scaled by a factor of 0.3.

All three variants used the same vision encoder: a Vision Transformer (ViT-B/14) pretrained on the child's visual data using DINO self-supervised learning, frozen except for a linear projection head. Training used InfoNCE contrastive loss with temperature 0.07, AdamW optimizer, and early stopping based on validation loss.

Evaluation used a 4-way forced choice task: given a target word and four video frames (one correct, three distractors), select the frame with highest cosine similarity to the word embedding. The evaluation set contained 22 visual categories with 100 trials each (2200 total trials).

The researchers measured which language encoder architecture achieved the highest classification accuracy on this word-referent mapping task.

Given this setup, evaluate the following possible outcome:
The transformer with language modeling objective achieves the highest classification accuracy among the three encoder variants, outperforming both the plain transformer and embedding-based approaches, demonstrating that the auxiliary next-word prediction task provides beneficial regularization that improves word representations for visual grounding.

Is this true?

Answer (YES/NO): NO